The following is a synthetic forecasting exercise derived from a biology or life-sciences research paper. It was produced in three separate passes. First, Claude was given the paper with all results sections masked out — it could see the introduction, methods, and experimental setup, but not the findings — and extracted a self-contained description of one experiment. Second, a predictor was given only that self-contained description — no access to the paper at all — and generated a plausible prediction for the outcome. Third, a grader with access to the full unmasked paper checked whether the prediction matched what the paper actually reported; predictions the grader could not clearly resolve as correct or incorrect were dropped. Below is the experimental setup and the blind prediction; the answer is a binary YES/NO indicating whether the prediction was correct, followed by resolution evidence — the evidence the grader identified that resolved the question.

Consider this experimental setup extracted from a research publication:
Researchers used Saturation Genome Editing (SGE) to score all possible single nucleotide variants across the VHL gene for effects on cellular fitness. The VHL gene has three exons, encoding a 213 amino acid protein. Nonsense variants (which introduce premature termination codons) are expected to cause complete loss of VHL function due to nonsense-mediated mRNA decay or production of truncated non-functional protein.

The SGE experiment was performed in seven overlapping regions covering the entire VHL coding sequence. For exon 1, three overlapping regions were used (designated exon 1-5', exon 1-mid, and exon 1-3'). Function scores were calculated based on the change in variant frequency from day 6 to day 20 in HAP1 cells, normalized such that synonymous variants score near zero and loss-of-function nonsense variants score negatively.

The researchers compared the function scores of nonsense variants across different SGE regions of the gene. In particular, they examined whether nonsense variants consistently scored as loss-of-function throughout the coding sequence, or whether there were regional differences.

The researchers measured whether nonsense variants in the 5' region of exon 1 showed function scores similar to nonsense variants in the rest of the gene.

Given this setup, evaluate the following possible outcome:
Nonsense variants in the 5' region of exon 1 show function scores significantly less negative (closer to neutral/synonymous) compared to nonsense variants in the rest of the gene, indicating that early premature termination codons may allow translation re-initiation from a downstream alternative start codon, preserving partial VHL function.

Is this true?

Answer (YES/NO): YES